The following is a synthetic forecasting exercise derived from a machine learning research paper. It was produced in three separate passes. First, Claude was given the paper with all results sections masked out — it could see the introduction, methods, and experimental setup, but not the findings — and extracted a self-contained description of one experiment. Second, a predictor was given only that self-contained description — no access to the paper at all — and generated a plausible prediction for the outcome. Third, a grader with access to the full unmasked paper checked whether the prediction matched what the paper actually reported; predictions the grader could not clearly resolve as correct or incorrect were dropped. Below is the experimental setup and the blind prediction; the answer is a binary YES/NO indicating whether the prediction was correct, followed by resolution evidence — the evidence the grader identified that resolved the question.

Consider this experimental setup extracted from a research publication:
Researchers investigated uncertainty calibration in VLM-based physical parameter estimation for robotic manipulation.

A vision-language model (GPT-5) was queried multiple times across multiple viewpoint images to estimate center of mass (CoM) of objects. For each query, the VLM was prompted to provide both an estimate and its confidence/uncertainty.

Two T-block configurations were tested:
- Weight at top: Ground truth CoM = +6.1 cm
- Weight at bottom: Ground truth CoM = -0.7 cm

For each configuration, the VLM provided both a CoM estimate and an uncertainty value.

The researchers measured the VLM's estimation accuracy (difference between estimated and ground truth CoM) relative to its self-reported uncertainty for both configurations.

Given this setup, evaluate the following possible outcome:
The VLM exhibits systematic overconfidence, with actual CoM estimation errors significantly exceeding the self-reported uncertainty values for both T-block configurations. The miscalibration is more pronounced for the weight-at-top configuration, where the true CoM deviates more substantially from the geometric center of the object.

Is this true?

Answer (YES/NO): NO